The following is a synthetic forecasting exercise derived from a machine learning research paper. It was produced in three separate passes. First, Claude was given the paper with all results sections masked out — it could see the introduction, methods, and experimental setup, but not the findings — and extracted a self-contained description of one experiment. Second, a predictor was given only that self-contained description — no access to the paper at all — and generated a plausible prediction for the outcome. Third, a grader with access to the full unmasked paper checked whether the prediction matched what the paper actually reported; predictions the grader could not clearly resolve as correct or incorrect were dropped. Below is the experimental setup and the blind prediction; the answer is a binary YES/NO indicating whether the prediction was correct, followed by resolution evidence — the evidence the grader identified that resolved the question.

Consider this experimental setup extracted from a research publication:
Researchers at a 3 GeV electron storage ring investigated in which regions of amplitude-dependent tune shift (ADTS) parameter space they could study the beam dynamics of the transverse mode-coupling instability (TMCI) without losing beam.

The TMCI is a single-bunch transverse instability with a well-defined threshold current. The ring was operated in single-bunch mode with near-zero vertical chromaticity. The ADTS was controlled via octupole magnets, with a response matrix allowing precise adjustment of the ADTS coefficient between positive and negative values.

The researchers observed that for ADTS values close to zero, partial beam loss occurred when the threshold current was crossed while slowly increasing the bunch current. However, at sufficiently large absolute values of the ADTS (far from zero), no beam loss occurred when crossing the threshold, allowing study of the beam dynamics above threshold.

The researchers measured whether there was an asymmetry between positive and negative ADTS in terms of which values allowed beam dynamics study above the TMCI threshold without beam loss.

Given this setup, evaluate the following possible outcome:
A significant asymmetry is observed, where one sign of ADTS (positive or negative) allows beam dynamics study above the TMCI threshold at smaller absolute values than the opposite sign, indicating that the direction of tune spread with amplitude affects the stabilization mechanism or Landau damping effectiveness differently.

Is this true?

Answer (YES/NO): YES